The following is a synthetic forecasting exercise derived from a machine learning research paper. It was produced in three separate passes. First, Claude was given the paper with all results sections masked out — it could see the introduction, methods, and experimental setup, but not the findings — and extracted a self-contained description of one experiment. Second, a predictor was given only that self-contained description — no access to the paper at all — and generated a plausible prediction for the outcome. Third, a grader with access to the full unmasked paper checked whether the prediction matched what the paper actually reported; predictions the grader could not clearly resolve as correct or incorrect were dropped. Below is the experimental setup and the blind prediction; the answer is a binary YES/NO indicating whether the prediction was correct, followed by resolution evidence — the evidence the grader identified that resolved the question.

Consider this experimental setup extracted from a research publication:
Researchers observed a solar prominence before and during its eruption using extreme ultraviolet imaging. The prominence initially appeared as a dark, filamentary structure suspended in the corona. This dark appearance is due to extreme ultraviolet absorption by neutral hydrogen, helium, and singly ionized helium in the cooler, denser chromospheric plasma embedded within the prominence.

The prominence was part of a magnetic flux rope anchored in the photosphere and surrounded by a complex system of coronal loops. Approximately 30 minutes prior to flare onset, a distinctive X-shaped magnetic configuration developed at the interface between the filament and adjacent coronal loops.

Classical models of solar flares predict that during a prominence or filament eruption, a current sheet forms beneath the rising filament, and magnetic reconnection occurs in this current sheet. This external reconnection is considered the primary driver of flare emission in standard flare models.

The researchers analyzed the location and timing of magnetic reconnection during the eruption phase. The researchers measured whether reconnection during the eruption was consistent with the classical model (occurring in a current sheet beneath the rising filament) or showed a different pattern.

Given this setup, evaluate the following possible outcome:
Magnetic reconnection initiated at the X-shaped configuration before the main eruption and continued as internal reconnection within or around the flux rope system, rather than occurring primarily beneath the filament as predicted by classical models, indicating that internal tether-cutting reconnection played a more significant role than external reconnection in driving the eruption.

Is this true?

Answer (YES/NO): YES